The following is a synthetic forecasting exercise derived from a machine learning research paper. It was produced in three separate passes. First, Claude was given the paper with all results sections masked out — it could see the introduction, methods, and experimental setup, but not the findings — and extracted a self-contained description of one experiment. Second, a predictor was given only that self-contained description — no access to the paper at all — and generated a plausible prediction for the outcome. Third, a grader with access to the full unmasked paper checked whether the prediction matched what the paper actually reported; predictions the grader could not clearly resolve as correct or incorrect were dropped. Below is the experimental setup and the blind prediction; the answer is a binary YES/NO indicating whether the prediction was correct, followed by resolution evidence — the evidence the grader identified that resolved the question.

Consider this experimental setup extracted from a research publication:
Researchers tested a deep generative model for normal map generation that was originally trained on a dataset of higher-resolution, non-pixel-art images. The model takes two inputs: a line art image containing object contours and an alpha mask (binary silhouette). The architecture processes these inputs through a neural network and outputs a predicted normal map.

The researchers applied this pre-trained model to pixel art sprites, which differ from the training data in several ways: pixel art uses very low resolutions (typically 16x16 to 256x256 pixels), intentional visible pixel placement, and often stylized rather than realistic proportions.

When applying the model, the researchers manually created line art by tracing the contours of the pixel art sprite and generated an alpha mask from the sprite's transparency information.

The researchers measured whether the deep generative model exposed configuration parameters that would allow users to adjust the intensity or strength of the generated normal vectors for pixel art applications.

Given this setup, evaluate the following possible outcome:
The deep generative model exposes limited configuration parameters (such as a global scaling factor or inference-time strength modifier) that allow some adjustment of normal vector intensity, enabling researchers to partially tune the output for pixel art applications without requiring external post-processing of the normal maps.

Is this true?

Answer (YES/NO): NO